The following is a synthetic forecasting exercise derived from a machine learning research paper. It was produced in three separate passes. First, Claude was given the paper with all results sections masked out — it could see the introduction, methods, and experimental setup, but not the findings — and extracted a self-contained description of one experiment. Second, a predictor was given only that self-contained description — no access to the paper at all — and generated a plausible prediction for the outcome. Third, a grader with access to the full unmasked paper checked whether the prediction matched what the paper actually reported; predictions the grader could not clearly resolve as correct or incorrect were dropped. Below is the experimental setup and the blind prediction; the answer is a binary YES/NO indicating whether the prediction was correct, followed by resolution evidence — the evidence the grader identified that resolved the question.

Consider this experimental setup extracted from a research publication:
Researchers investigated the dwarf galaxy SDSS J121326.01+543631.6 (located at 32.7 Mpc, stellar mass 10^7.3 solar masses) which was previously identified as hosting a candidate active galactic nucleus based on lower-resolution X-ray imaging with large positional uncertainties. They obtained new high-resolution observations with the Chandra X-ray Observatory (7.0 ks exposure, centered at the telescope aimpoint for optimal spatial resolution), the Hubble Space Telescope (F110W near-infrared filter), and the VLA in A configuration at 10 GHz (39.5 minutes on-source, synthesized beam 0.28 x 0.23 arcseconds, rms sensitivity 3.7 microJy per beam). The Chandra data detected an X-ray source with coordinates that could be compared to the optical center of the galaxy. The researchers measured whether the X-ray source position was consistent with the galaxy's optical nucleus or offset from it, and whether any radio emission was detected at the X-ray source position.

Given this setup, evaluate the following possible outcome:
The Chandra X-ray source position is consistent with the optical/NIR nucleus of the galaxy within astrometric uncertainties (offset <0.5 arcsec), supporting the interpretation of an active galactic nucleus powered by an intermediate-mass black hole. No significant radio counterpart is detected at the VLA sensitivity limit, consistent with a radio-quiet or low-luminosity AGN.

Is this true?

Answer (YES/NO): NO